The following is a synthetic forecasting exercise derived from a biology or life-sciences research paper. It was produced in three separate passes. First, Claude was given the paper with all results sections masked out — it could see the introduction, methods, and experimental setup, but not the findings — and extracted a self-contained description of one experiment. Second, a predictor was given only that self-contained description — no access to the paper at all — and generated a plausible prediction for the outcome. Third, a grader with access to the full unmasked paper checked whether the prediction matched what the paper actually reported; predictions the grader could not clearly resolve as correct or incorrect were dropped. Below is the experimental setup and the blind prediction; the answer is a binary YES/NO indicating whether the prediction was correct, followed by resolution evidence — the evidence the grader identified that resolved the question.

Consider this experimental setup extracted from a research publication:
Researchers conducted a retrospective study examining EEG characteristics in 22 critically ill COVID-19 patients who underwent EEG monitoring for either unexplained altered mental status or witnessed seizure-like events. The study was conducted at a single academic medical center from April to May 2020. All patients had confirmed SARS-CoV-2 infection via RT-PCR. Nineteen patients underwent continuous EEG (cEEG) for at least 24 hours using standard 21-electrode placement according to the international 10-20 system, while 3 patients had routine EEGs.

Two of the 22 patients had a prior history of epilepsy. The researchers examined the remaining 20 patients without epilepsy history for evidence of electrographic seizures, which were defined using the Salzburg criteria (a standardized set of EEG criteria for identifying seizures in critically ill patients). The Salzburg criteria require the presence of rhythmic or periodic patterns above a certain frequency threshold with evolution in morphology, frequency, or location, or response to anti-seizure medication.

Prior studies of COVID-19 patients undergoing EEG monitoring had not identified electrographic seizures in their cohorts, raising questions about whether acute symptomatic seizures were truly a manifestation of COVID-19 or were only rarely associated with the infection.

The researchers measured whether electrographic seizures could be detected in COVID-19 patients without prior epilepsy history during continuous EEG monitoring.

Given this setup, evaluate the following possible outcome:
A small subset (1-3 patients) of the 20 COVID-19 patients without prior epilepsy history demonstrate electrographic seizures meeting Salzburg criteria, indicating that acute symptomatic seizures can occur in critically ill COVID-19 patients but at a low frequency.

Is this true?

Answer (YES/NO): YES